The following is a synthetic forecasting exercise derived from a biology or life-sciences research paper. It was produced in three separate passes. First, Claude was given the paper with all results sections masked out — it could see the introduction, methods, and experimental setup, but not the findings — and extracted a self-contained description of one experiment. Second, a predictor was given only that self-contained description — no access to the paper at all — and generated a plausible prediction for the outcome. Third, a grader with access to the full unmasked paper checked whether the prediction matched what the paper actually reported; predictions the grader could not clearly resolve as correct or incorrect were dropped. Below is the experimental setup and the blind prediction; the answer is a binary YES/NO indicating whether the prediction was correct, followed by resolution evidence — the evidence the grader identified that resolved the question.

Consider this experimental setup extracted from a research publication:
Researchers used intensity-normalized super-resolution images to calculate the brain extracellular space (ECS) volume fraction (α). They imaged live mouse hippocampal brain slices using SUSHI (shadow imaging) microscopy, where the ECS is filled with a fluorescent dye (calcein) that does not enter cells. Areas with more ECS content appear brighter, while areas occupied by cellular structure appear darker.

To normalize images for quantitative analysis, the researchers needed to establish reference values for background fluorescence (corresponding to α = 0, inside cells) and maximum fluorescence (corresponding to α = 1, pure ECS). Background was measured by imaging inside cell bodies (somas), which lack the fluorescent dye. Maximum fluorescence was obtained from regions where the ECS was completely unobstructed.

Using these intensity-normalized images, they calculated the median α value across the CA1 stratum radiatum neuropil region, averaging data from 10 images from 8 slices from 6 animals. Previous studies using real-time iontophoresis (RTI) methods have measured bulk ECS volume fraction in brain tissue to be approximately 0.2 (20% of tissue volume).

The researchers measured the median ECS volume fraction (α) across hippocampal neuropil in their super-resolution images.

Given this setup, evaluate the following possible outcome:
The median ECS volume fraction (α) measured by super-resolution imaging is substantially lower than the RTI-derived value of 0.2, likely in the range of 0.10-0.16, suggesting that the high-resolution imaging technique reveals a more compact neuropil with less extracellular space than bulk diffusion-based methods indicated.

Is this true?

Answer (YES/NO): NO